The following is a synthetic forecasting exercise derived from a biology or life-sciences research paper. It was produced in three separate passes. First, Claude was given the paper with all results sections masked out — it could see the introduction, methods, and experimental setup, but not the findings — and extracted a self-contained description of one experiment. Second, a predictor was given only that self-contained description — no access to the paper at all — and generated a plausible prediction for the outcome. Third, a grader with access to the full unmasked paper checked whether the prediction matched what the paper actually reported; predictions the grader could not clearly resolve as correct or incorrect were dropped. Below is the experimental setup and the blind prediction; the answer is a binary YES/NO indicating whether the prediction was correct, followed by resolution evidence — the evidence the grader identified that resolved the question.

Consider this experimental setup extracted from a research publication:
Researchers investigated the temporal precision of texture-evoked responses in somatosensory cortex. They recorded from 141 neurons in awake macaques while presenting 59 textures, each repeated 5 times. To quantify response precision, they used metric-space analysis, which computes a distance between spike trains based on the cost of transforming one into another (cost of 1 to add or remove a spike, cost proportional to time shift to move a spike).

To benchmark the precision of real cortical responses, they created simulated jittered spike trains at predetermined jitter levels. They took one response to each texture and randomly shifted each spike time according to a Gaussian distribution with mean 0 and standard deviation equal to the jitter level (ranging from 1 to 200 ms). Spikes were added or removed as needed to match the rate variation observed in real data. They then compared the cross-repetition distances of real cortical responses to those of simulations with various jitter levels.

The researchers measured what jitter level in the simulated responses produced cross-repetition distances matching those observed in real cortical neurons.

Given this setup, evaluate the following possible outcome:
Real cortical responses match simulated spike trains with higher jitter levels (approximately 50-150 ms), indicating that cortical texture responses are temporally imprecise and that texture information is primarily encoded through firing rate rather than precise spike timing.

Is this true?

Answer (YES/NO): NO